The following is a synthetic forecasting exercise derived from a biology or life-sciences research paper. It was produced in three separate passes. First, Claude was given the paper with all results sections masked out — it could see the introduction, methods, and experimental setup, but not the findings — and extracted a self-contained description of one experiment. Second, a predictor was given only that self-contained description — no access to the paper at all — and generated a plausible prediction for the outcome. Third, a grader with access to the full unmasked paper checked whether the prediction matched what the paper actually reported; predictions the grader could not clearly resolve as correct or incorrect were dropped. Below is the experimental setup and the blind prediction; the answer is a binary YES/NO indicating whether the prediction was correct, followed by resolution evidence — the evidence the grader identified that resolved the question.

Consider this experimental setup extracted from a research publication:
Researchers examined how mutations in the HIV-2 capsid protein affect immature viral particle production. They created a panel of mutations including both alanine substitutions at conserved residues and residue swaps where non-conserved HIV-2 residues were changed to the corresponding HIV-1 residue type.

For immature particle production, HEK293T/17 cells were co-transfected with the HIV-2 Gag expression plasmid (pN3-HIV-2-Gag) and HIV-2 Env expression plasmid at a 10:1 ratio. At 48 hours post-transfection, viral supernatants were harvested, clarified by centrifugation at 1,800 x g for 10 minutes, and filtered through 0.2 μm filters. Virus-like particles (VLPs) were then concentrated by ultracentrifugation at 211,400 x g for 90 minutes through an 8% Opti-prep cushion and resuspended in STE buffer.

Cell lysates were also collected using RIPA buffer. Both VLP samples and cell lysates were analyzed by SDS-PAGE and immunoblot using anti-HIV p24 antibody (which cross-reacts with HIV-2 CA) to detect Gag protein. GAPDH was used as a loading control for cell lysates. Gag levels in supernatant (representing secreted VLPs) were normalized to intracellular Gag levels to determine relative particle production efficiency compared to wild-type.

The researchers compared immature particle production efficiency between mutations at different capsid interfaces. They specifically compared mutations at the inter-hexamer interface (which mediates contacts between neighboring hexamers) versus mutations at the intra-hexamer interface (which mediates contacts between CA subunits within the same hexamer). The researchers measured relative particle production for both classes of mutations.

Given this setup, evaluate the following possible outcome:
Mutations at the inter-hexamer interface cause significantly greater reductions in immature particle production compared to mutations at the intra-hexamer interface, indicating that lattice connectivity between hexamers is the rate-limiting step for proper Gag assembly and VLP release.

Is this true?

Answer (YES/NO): NO